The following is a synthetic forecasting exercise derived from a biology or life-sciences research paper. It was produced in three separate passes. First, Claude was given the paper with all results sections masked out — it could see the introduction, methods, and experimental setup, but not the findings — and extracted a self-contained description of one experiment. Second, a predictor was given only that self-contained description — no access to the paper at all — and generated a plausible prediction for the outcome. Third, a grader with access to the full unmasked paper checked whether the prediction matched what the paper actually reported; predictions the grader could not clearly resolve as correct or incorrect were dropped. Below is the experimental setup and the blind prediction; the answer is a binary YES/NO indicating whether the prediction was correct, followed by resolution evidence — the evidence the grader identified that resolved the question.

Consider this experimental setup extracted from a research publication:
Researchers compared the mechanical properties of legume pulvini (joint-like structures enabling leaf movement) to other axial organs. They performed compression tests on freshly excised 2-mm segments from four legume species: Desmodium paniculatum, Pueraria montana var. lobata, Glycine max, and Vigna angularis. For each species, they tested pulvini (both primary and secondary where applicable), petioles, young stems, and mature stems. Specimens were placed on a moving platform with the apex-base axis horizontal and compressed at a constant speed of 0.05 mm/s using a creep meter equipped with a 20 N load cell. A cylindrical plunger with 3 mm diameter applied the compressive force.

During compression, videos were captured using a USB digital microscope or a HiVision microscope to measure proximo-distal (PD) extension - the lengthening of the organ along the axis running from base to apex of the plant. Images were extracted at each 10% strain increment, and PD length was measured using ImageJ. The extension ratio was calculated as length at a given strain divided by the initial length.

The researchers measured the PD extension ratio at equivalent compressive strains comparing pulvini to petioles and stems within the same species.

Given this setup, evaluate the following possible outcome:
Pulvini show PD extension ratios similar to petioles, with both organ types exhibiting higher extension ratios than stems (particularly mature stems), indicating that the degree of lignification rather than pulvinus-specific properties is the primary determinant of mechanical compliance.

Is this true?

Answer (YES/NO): NO